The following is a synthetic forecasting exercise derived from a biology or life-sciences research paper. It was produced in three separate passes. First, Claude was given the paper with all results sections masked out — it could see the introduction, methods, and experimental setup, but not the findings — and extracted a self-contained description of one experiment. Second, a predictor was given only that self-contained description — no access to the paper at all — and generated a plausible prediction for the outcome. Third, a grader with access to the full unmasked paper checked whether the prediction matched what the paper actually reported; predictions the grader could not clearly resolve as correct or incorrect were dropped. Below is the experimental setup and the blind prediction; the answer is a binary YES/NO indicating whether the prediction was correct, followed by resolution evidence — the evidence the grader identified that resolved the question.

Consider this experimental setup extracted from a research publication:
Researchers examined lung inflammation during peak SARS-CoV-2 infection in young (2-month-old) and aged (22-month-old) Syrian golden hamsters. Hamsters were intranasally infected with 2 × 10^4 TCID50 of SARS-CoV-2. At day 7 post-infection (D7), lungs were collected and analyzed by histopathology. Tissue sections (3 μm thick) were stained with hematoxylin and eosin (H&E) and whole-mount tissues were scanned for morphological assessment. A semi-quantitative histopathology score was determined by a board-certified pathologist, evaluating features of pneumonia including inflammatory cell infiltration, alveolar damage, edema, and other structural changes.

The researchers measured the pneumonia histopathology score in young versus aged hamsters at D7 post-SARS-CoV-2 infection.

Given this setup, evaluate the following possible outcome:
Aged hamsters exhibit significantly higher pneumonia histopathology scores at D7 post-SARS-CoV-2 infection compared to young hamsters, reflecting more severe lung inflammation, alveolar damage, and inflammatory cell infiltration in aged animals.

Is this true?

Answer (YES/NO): NO